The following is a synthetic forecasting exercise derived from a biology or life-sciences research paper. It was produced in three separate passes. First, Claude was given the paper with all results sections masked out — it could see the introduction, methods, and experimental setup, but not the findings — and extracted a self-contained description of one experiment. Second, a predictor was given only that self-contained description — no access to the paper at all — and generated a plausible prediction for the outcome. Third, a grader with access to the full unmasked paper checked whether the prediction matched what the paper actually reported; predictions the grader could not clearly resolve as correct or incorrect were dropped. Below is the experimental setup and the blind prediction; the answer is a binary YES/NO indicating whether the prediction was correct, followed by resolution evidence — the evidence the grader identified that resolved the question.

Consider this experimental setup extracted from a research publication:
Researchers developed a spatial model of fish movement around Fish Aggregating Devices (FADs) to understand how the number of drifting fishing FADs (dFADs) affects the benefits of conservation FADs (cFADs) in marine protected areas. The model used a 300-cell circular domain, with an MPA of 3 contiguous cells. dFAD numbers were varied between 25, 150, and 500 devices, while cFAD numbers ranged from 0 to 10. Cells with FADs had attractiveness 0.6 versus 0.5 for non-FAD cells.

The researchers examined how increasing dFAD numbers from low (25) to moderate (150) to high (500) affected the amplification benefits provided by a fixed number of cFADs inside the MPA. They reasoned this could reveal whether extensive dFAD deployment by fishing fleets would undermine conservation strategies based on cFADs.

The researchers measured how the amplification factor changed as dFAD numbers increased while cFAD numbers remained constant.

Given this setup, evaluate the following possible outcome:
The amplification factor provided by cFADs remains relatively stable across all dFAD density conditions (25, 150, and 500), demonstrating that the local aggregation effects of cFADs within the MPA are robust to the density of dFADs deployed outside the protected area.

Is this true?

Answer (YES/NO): NO